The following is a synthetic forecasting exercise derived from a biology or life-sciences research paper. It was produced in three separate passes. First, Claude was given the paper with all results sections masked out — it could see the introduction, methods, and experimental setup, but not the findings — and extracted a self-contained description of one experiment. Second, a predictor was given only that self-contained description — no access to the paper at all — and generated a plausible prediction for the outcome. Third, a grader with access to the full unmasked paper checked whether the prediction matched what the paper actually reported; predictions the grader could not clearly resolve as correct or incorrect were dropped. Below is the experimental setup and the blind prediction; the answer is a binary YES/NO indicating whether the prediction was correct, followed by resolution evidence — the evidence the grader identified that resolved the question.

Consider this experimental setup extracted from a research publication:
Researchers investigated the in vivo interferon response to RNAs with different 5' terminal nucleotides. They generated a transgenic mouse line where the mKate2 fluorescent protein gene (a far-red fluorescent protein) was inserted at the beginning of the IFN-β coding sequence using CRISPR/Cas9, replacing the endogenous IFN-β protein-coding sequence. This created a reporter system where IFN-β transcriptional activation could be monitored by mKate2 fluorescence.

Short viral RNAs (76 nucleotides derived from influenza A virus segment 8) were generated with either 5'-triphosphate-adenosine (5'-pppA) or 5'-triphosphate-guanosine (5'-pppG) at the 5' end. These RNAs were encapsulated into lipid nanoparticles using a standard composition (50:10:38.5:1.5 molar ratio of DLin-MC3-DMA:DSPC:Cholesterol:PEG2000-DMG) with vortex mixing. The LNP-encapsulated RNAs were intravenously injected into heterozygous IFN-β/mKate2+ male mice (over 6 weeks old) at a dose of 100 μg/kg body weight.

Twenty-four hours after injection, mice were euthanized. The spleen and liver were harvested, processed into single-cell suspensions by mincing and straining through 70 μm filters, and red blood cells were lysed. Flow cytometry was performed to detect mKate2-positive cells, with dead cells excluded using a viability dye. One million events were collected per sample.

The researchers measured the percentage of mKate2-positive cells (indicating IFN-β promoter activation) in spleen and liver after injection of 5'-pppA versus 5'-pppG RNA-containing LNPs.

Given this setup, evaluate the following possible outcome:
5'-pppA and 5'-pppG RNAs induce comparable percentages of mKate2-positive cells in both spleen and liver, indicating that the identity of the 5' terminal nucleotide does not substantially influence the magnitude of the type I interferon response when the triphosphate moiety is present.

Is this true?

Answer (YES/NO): NO